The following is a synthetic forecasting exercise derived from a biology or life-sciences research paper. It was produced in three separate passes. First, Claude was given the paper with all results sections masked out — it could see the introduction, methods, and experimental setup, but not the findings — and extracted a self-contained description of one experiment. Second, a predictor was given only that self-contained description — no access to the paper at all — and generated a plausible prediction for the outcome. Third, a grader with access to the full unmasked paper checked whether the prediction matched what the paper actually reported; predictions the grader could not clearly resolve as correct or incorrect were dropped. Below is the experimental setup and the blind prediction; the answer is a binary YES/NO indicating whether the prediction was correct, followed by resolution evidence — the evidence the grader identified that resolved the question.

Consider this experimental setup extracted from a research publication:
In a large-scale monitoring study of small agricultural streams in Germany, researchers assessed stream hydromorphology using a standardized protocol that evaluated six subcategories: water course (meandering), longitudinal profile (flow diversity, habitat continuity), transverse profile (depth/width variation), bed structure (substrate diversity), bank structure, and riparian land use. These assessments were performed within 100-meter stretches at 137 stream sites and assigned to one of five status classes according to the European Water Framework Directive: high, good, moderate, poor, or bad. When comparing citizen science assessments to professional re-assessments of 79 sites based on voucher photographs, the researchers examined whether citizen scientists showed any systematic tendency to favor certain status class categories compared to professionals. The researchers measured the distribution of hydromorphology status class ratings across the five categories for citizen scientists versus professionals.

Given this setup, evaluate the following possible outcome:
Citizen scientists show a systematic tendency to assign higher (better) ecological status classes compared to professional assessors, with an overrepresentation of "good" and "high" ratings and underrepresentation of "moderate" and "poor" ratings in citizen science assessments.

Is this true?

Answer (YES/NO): NO